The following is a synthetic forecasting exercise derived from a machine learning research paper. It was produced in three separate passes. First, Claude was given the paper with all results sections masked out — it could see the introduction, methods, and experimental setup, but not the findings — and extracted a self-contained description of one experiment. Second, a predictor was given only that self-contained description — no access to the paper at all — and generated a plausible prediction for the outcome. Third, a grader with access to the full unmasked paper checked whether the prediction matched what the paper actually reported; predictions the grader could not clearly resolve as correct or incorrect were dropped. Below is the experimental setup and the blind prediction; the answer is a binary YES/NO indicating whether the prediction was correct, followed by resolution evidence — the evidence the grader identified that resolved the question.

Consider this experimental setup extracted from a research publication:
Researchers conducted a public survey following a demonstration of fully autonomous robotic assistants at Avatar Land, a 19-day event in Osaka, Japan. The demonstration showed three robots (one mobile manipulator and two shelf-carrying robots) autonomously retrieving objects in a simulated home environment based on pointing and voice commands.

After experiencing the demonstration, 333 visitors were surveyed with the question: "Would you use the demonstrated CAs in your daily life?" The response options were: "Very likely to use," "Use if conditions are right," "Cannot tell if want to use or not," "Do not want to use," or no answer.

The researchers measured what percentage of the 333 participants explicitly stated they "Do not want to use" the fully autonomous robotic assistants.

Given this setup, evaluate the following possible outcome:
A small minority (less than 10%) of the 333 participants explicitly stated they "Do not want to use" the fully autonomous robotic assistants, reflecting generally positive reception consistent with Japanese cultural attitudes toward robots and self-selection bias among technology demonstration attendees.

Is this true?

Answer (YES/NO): YES